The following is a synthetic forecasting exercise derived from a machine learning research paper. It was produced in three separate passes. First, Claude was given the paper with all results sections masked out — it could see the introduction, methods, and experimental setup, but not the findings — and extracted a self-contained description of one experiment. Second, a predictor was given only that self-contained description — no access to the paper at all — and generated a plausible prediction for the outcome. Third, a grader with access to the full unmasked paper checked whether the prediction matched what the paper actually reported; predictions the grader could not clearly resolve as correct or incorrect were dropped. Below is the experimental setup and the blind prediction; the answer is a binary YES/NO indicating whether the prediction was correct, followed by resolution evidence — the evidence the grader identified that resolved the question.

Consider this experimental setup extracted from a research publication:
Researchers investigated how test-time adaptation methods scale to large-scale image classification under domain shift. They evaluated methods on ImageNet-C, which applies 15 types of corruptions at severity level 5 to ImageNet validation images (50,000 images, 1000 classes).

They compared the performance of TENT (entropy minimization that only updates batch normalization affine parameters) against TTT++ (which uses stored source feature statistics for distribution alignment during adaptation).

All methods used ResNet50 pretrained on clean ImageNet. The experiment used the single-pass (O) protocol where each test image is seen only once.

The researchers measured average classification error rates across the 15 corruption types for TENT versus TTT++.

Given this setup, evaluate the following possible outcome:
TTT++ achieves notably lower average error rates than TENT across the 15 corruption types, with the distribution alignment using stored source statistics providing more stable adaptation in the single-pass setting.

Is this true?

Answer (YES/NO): NO